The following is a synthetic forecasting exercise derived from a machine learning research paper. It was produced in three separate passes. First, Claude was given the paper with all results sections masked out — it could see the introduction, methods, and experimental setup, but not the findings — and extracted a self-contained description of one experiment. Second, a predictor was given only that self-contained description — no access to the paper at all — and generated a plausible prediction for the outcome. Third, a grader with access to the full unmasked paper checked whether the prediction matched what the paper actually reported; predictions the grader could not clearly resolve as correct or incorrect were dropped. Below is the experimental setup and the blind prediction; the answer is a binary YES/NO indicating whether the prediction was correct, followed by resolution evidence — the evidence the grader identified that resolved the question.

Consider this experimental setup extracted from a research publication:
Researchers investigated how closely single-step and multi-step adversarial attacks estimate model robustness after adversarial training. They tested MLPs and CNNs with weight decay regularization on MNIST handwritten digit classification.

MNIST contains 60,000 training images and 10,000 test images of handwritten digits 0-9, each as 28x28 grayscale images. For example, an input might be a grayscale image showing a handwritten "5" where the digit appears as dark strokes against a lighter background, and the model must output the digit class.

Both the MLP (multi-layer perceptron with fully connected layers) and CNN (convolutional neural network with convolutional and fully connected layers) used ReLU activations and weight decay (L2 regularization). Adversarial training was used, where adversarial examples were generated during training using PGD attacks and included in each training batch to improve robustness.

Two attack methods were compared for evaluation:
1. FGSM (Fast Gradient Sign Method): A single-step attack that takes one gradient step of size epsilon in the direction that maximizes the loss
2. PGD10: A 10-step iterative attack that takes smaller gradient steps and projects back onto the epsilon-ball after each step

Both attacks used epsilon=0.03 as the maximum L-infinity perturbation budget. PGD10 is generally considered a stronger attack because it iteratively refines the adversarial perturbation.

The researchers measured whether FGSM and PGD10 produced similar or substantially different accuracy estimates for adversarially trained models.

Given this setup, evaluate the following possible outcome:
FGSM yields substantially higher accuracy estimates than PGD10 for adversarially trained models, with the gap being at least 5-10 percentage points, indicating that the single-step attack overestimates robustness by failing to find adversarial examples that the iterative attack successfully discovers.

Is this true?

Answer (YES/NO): NO